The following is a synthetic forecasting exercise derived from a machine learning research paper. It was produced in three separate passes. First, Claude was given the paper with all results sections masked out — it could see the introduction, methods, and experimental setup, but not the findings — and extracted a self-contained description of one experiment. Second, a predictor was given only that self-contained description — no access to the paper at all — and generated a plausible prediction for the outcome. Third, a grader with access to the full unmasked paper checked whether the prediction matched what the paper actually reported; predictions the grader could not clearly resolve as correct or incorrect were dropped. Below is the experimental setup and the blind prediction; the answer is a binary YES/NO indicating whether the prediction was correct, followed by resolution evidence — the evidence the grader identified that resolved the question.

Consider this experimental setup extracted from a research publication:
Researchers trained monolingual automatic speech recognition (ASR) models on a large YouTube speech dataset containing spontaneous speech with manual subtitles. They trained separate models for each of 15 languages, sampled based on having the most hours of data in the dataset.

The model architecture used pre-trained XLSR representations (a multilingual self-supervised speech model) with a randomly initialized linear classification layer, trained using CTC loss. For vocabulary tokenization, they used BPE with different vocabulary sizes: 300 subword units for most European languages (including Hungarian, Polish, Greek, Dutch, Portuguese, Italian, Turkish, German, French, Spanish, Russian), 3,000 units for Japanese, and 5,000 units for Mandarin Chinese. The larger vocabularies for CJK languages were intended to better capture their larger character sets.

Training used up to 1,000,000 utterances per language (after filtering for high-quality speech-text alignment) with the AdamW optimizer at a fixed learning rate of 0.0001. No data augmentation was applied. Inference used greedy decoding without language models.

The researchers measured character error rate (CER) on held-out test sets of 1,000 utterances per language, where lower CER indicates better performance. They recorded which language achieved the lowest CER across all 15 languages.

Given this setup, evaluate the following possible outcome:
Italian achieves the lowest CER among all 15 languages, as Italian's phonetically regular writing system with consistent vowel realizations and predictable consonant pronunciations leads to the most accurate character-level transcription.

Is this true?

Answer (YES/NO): NO